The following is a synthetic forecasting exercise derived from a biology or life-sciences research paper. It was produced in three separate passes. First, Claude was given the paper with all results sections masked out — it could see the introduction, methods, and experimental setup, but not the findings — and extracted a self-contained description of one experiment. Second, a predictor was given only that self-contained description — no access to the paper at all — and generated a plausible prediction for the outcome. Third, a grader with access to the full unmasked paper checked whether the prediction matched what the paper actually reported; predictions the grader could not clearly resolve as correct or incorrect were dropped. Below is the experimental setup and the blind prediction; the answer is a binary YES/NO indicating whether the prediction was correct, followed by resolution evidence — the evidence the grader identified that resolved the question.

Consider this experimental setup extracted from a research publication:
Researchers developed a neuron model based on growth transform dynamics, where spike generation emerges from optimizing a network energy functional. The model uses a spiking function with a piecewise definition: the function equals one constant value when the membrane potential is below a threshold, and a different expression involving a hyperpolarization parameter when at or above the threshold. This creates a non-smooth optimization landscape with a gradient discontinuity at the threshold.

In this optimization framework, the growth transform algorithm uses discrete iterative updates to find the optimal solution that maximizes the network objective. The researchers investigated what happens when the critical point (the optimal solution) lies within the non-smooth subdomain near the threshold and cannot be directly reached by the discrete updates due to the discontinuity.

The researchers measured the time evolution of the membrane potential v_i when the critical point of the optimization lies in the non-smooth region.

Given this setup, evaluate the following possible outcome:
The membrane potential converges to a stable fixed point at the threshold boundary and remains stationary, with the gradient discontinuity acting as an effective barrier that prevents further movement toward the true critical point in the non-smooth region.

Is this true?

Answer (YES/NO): NO